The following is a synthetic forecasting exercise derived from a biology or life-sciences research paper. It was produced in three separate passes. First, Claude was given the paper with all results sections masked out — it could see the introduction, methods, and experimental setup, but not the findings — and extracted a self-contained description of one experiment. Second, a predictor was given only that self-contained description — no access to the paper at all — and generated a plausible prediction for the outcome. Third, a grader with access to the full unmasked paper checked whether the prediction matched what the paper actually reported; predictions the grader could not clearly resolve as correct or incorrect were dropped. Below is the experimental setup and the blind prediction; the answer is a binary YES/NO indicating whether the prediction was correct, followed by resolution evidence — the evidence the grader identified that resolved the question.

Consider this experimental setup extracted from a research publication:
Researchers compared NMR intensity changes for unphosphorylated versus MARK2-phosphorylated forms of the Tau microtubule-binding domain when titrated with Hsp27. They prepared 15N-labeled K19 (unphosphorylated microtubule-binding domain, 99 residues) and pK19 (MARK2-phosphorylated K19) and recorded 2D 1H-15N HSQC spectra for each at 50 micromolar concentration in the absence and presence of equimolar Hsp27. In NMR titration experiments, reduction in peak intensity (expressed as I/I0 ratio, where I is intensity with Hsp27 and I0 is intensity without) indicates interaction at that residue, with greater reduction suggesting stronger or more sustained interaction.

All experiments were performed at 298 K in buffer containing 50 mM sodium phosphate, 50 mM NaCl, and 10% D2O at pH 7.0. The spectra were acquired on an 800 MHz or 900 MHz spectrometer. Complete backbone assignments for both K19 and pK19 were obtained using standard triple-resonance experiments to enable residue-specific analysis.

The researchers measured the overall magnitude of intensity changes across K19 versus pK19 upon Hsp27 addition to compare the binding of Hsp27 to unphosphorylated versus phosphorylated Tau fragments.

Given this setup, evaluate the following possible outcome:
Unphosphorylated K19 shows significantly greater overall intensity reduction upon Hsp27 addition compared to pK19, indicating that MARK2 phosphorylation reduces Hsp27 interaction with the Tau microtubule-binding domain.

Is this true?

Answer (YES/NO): NO